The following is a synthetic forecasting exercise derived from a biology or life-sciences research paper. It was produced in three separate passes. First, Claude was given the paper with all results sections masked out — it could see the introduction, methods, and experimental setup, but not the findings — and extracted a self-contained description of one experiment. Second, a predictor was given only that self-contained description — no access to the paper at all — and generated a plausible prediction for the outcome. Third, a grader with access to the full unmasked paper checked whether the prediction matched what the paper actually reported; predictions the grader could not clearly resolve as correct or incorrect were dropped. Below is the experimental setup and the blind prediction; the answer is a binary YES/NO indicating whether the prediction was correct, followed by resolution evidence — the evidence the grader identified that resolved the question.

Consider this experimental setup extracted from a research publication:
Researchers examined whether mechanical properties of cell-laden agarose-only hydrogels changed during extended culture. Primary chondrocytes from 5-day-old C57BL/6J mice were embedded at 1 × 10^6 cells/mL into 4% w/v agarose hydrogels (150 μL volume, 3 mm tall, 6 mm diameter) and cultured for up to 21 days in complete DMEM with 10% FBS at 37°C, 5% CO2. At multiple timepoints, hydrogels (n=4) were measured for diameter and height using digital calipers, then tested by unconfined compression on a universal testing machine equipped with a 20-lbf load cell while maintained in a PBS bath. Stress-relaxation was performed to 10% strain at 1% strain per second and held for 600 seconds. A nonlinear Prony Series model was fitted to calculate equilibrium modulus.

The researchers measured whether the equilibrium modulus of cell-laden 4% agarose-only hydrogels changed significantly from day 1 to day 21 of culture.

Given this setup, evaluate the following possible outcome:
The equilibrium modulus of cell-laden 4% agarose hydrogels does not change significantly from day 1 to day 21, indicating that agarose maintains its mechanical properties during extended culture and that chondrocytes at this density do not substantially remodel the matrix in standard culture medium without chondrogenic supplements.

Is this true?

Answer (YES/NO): YES